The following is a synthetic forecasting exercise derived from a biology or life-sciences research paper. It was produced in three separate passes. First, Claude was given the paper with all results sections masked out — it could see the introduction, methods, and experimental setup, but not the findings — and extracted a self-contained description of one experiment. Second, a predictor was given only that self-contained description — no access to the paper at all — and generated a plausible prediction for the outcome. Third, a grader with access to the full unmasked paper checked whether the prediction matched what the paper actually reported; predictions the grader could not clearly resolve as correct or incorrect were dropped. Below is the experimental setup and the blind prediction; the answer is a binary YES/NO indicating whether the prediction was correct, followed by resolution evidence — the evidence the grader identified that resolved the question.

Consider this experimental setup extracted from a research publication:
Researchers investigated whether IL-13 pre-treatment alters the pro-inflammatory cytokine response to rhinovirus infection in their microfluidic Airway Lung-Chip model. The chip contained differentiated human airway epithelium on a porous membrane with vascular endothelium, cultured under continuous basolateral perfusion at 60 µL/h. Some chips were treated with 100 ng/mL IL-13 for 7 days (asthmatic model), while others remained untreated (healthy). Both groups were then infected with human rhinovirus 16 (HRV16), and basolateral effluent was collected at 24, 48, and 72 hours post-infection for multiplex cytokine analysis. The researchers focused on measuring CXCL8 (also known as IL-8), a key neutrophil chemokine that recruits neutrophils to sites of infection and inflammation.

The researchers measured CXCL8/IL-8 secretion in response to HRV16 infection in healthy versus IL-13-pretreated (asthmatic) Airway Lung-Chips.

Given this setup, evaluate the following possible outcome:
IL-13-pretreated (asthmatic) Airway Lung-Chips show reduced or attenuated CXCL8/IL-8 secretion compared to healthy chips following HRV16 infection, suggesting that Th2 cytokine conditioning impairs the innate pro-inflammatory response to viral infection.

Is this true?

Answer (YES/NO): NO